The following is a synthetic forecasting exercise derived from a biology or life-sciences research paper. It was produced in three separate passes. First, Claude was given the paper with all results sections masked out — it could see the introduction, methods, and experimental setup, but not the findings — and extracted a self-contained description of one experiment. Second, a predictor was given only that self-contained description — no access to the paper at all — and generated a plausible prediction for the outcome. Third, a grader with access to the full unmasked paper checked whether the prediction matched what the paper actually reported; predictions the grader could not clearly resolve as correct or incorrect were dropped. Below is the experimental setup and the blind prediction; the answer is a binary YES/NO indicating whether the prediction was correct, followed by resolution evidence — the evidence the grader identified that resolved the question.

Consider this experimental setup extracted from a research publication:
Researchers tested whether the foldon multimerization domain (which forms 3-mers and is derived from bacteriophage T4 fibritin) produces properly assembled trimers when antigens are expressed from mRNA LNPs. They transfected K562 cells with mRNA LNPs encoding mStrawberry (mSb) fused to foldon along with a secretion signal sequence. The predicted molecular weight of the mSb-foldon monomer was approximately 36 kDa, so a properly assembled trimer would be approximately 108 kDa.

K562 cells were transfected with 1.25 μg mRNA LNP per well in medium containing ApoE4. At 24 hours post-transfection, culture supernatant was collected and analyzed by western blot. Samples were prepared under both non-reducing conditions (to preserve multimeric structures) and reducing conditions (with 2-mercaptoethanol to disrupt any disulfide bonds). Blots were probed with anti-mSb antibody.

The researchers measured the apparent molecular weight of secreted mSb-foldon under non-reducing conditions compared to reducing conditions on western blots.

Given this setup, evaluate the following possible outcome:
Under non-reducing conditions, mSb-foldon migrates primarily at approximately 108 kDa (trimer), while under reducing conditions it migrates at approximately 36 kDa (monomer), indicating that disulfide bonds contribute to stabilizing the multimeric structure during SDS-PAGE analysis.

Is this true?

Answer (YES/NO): NO